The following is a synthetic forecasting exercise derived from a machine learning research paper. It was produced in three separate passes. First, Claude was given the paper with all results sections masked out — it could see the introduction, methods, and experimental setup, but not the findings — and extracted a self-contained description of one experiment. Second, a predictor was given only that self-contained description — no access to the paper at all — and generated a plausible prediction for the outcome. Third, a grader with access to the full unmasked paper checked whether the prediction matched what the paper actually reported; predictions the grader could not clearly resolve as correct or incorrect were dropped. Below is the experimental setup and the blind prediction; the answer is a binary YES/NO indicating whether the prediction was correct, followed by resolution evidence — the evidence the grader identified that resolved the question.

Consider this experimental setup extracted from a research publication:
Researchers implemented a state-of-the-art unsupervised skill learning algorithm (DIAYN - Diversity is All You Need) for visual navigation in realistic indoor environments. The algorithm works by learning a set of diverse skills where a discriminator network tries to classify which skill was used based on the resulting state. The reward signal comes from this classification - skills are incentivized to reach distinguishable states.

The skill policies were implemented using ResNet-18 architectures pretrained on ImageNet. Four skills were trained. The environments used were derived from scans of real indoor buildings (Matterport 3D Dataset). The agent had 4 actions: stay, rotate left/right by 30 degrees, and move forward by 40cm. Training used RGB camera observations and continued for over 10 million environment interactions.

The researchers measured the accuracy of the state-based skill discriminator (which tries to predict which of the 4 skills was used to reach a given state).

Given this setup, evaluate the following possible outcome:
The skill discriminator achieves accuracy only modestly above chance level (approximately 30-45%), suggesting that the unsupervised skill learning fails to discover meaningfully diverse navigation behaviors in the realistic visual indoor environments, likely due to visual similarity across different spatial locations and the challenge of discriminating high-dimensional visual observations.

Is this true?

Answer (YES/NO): NO